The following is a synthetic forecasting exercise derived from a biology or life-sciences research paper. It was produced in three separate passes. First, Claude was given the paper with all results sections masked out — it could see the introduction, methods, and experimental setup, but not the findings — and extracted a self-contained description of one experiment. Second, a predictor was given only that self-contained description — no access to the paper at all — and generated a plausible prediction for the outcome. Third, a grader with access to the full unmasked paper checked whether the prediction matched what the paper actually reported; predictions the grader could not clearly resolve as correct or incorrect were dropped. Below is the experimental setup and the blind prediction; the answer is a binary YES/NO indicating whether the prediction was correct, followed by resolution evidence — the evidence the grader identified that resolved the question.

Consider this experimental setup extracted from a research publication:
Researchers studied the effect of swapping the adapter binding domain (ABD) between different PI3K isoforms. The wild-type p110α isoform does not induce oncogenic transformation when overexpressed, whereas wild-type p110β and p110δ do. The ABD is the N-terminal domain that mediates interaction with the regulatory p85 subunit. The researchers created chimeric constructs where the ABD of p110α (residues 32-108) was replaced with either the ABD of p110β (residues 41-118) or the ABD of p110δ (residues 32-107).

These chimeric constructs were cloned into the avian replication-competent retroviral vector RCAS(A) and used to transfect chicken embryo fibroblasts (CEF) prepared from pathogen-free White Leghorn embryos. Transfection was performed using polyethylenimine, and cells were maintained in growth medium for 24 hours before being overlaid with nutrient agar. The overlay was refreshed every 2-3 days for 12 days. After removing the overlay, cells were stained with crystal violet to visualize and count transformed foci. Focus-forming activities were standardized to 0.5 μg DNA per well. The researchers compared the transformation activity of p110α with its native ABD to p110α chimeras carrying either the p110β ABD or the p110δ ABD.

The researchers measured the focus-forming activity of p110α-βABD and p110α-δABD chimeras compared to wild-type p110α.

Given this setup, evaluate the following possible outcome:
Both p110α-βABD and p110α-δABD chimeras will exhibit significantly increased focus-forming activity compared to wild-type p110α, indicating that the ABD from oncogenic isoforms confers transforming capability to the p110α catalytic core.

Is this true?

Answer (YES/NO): YES